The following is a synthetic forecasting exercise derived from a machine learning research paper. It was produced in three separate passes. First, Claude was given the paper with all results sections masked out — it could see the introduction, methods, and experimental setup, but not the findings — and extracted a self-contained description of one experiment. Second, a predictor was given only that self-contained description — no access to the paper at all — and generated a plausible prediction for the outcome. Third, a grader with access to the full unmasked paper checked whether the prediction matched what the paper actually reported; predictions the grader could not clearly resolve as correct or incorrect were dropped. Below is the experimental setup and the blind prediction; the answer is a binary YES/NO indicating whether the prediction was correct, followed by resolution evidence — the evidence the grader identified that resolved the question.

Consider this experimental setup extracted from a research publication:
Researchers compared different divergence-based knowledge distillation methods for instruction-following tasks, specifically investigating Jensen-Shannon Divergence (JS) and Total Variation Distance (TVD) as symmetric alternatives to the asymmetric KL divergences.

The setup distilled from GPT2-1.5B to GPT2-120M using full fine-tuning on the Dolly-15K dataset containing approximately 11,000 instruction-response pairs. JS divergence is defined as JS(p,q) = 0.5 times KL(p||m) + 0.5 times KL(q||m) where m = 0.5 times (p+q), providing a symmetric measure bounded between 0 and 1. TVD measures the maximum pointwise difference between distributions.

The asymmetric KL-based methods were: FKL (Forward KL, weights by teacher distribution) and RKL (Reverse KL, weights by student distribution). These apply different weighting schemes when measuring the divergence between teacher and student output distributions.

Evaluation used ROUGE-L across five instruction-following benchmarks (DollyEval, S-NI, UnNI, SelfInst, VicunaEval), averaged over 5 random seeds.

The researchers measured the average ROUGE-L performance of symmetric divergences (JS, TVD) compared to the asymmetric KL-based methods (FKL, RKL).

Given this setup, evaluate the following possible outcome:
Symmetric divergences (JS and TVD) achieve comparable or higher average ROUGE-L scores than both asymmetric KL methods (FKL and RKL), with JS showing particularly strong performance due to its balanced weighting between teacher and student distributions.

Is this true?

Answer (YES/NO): NO